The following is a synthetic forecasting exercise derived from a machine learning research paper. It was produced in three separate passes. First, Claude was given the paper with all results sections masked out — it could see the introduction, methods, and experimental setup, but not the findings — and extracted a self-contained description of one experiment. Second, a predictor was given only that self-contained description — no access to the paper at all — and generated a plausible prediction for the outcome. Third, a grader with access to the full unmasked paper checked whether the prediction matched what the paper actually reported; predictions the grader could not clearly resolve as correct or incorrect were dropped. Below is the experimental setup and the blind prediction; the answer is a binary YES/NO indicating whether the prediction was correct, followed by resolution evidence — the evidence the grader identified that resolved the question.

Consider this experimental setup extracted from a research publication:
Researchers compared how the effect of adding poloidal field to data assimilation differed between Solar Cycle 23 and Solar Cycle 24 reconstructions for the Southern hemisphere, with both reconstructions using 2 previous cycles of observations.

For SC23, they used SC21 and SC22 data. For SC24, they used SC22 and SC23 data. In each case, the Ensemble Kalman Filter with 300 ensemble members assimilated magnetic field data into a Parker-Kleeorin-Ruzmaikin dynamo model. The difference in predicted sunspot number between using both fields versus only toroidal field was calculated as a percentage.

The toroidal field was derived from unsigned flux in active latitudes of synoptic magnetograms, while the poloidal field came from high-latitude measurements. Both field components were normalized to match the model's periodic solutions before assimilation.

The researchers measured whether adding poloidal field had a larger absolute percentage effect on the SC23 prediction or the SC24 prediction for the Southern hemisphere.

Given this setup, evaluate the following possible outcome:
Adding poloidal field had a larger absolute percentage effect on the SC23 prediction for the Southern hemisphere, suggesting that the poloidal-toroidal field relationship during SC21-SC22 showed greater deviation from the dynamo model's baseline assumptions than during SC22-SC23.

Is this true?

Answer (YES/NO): NO